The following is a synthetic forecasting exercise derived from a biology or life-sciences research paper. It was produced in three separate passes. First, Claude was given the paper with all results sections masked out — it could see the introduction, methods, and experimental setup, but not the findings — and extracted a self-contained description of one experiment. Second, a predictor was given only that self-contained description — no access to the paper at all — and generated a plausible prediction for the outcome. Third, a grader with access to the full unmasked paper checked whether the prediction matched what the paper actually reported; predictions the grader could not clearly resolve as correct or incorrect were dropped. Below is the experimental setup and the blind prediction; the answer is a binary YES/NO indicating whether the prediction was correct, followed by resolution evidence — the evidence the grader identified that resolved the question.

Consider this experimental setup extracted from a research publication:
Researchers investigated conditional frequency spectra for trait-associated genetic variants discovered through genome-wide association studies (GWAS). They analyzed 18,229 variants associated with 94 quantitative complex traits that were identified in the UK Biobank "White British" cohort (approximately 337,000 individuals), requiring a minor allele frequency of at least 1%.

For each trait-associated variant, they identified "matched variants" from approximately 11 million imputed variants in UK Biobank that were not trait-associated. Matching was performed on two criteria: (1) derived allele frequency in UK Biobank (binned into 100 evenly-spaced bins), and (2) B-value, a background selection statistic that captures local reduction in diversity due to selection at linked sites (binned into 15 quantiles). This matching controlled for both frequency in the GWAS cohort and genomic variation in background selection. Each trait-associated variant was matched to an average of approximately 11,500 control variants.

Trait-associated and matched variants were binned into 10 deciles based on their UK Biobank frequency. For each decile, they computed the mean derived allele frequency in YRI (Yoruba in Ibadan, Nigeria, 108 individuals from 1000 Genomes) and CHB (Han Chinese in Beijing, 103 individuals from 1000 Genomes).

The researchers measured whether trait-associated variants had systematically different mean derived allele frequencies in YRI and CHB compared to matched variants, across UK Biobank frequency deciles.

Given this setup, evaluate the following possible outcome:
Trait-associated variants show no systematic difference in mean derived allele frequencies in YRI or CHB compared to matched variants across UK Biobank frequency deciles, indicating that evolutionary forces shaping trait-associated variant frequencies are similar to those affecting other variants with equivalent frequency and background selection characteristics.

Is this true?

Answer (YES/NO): NO